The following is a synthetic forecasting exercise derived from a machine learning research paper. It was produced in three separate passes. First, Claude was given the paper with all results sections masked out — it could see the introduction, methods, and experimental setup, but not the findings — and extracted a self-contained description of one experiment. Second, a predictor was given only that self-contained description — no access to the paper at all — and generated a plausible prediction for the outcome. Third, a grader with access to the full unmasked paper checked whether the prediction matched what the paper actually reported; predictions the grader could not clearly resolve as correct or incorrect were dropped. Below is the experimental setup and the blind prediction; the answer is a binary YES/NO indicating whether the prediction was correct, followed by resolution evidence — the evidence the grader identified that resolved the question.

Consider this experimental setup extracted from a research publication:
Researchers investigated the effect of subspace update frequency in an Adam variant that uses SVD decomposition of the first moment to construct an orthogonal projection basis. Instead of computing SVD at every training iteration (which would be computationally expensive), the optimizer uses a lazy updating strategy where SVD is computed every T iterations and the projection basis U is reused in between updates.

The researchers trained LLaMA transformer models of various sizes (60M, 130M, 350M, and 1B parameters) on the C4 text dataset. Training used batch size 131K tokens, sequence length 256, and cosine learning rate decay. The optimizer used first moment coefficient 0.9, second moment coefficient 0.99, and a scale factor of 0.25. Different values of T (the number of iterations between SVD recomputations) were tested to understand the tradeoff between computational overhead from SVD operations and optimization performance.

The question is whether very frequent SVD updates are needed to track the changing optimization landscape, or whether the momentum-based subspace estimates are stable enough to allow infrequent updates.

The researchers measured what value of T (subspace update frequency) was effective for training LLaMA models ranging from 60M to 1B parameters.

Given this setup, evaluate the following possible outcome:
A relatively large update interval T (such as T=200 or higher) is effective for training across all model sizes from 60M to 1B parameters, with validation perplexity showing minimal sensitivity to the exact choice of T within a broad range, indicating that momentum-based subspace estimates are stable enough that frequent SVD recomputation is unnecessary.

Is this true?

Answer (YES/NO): YES